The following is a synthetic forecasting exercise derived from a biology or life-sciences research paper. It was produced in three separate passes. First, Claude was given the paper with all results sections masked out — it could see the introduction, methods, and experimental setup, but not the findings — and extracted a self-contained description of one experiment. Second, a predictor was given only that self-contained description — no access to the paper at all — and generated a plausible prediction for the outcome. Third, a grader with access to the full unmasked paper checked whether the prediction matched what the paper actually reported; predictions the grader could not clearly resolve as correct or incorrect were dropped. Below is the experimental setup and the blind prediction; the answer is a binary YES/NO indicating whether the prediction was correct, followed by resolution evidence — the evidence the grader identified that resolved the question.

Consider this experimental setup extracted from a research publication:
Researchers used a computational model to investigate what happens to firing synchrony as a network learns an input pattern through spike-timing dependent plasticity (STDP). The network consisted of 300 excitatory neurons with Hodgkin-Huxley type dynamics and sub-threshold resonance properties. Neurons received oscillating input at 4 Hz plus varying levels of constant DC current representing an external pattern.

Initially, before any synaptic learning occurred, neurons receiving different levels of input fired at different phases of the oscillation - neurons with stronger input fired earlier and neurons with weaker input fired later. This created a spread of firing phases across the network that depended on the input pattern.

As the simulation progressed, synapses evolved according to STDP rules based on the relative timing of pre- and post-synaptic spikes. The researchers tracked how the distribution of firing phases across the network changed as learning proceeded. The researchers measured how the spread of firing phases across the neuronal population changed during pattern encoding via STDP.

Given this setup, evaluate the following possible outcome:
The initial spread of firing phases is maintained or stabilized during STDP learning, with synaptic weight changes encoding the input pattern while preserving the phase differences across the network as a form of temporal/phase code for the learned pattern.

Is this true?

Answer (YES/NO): NO